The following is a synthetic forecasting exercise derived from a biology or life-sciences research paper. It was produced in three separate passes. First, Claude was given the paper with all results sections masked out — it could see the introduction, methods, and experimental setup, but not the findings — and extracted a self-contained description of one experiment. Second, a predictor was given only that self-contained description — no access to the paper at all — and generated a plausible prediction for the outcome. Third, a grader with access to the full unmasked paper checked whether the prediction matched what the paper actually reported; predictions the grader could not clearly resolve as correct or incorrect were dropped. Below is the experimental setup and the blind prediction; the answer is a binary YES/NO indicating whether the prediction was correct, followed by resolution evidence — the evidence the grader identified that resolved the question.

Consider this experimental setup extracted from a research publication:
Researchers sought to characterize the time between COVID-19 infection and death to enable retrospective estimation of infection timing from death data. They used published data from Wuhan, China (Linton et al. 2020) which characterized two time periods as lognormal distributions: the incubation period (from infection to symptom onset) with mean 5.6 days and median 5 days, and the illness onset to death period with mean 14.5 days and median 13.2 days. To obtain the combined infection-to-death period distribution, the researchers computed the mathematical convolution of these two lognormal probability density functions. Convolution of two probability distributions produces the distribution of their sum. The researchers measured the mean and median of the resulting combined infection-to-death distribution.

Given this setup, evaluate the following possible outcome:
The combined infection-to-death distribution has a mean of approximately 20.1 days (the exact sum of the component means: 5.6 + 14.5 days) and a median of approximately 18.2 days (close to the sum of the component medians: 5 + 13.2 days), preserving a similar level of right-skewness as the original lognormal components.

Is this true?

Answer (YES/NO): NO